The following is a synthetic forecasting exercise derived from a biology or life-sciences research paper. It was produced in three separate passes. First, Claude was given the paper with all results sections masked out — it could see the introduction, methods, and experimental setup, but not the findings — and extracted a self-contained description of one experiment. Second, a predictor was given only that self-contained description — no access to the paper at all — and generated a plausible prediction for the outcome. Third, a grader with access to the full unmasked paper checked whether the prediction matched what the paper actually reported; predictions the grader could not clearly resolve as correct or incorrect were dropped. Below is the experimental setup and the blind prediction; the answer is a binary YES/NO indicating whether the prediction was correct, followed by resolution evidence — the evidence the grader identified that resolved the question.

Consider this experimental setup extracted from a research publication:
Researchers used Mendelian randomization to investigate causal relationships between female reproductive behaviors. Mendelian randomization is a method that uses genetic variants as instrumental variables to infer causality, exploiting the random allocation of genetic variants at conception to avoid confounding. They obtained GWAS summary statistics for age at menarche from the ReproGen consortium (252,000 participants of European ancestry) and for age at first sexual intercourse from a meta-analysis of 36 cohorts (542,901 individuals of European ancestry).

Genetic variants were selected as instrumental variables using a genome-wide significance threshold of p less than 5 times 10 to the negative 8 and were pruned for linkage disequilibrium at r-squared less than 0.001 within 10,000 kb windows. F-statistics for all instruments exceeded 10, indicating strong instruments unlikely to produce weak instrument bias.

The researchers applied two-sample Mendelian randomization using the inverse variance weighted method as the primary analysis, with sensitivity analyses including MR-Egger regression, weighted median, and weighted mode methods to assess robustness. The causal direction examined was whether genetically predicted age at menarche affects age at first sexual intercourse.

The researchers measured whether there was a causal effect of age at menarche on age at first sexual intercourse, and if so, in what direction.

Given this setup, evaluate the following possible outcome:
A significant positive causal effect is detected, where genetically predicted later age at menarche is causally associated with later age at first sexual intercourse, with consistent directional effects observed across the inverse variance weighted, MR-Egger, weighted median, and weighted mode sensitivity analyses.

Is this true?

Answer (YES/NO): YES